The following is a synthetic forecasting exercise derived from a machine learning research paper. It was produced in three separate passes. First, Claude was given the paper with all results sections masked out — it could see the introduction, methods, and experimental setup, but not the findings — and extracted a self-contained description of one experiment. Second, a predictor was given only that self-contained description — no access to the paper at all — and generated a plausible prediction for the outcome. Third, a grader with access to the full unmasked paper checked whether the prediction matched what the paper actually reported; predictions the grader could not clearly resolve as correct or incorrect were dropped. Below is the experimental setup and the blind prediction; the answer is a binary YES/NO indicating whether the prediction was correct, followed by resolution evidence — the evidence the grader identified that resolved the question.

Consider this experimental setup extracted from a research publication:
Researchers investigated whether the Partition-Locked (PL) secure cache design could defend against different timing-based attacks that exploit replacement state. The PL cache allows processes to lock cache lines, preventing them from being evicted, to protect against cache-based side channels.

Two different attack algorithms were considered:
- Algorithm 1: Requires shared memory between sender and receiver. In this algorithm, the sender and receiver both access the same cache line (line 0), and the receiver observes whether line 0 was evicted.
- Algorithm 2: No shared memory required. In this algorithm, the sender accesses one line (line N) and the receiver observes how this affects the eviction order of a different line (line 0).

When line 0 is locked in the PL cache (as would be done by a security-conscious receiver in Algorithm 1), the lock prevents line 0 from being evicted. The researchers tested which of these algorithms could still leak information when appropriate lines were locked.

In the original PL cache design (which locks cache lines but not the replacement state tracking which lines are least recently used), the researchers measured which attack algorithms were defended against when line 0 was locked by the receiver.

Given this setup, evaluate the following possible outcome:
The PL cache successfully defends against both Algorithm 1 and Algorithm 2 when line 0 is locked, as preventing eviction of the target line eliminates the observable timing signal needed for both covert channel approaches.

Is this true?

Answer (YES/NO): NO